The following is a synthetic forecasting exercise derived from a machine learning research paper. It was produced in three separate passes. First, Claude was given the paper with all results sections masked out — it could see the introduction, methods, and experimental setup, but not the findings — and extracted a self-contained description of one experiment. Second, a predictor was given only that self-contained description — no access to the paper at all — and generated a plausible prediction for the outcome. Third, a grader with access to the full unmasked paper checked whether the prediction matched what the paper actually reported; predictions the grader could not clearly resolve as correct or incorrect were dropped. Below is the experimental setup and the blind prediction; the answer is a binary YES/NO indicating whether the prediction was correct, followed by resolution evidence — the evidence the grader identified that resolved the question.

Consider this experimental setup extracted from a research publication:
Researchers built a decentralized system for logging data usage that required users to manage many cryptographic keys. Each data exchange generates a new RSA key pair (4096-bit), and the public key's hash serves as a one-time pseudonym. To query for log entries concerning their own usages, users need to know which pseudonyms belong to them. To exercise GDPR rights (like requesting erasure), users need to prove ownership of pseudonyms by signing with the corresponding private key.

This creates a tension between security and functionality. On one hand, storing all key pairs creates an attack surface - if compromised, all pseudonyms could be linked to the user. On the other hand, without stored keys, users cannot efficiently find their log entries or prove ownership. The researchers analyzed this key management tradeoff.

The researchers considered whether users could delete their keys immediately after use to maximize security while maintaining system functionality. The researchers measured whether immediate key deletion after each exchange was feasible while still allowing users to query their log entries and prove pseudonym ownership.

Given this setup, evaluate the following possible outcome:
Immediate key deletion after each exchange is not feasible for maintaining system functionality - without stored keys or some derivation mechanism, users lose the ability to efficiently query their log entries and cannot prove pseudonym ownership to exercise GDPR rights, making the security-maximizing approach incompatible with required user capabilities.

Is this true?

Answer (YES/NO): NO